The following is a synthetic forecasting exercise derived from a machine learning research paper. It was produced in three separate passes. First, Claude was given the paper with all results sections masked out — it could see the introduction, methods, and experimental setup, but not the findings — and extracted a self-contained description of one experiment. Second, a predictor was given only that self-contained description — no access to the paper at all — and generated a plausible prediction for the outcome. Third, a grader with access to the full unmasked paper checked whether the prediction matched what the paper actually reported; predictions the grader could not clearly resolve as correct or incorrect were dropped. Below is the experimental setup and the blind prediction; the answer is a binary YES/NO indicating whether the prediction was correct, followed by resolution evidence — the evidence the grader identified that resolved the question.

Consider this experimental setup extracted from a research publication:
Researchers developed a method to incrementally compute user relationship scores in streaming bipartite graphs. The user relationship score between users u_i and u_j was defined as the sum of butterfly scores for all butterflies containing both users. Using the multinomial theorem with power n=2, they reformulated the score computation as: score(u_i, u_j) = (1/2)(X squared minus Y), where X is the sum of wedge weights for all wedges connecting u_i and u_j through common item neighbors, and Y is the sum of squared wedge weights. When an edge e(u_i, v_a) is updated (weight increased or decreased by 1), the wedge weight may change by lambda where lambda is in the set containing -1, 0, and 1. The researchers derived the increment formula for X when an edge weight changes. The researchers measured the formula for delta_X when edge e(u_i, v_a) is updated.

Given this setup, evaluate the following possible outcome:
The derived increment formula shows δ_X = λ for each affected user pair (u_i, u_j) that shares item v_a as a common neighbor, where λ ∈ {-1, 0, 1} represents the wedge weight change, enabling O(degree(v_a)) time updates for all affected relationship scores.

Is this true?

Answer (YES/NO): YES